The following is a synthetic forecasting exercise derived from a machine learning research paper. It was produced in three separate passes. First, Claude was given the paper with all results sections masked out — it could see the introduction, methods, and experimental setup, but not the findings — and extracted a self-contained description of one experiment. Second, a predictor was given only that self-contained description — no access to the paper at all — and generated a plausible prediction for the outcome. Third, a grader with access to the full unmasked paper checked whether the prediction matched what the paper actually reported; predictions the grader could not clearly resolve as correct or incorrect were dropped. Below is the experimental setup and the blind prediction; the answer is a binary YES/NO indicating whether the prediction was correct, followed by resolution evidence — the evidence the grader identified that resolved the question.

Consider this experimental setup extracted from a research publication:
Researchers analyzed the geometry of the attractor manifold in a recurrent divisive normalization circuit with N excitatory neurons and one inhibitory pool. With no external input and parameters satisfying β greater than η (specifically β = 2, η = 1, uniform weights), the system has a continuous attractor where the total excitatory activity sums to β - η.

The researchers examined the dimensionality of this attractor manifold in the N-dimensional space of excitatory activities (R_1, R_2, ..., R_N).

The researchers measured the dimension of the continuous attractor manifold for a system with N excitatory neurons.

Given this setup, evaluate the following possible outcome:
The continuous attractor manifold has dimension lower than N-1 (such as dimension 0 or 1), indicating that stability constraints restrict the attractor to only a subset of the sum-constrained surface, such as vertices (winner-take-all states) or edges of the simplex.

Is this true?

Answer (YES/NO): NO